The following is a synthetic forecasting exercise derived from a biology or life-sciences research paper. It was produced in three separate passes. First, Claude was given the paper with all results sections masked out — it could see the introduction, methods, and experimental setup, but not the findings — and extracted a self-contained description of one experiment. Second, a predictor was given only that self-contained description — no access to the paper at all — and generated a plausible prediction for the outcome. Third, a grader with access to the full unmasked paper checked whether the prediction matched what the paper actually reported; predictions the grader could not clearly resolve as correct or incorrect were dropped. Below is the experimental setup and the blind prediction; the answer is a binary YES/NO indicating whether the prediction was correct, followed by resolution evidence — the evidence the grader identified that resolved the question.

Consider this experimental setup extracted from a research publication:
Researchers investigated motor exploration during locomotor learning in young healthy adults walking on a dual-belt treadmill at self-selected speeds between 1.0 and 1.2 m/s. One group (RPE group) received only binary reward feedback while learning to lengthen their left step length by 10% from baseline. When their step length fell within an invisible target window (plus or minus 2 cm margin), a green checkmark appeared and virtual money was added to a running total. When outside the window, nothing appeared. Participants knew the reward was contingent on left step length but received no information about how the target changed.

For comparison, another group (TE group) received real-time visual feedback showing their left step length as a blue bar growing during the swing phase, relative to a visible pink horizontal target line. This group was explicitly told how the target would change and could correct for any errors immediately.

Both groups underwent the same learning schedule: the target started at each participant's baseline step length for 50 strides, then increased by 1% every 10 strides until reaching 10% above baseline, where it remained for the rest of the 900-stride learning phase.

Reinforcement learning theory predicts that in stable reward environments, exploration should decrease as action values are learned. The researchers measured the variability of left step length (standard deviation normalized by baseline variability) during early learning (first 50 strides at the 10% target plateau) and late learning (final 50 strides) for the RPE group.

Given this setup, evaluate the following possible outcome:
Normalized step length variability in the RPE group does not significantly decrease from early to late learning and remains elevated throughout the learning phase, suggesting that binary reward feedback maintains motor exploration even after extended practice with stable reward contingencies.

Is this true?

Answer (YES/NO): NO